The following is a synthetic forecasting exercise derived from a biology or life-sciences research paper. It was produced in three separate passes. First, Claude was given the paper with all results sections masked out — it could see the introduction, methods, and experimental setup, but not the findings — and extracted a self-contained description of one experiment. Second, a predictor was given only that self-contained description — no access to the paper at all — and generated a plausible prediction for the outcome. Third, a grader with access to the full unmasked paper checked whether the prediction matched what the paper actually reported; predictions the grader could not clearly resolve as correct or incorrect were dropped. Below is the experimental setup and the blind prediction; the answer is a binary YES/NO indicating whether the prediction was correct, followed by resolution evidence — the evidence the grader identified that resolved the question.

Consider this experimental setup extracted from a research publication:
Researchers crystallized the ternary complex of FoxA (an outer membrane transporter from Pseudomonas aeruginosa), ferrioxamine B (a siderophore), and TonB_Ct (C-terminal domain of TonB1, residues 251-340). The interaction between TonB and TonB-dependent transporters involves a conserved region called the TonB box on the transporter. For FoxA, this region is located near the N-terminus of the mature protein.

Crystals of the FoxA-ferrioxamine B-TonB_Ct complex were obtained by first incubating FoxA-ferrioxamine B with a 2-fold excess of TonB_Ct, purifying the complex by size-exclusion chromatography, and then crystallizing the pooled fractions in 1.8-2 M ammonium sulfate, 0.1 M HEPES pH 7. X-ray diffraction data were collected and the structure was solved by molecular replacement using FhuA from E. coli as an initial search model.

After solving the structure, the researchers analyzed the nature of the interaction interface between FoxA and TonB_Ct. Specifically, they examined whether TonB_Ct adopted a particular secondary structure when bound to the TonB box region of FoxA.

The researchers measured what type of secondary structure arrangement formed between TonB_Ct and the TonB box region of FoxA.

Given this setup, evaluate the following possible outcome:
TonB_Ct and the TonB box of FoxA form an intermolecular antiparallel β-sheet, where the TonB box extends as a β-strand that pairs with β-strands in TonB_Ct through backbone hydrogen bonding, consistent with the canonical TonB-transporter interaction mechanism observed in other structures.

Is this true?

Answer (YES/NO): NO